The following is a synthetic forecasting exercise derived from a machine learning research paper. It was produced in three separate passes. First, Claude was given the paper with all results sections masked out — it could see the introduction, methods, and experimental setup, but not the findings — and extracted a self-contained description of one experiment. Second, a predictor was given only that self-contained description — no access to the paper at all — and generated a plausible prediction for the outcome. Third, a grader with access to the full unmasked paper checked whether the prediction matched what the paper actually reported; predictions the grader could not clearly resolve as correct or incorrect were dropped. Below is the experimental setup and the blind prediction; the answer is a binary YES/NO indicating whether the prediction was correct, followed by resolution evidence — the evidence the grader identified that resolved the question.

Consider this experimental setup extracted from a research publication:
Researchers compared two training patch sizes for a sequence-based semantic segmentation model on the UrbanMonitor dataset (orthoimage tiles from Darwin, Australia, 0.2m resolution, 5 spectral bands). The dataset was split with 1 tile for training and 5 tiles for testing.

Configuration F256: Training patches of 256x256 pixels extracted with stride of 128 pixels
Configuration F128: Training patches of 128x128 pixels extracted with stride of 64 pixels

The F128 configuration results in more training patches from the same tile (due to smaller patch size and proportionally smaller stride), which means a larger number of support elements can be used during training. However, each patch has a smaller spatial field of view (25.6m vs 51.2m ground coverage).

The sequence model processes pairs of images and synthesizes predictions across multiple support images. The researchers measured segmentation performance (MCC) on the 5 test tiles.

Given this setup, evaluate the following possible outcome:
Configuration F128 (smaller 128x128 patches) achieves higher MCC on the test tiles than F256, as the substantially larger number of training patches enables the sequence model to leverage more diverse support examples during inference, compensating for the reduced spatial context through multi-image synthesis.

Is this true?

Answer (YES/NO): YES